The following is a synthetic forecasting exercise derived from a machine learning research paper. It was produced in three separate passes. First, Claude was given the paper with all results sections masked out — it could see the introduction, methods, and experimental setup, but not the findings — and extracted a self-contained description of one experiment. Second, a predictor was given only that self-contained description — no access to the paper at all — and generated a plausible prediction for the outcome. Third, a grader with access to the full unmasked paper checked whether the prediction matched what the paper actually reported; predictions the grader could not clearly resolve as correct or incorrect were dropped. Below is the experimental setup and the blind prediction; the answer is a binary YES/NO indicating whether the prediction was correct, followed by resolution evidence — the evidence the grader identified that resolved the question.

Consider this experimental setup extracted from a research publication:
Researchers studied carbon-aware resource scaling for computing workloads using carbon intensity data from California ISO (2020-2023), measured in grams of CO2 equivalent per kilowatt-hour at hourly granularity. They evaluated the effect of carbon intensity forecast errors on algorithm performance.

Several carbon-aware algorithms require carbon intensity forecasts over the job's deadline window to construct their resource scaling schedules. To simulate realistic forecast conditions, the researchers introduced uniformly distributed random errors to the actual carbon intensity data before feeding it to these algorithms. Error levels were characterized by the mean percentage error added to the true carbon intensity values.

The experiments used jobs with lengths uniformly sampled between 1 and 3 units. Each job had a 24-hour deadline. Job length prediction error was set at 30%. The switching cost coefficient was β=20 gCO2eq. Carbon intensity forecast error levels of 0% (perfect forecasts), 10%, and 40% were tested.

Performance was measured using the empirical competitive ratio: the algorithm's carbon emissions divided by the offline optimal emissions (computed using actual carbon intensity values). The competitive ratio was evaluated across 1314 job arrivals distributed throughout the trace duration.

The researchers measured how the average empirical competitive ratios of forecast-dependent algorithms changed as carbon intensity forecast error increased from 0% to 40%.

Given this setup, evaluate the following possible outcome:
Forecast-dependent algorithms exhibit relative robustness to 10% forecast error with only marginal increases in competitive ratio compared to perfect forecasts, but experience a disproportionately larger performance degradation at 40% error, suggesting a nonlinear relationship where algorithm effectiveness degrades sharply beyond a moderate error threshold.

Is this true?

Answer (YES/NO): NO